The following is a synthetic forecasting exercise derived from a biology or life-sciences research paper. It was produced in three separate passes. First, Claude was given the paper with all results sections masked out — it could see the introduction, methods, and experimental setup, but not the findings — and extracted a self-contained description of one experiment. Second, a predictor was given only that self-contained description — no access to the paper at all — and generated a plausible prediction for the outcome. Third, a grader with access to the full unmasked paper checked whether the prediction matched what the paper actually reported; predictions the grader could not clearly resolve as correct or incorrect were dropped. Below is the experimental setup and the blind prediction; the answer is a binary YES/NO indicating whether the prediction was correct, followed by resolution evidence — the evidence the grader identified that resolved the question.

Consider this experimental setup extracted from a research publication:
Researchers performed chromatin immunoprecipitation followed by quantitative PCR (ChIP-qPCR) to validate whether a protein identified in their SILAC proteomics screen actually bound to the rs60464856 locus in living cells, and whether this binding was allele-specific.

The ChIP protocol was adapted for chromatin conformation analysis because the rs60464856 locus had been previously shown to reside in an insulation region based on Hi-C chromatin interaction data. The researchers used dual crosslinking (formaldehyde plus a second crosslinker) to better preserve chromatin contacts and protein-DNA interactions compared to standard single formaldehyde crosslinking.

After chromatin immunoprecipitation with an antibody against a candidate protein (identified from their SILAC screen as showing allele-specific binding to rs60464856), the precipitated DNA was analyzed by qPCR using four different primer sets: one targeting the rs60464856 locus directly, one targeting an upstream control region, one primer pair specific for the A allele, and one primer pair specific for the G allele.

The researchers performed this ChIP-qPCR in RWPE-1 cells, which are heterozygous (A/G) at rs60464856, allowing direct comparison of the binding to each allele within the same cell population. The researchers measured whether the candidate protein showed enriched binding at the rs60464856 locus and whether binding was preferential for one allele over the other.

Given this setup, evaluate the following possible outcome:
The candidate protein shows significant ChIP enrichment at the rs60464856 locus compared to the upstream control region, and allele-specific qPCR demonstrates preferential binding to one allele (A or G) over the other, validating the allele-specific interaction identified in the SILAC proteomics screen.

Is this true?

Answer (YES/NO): YES